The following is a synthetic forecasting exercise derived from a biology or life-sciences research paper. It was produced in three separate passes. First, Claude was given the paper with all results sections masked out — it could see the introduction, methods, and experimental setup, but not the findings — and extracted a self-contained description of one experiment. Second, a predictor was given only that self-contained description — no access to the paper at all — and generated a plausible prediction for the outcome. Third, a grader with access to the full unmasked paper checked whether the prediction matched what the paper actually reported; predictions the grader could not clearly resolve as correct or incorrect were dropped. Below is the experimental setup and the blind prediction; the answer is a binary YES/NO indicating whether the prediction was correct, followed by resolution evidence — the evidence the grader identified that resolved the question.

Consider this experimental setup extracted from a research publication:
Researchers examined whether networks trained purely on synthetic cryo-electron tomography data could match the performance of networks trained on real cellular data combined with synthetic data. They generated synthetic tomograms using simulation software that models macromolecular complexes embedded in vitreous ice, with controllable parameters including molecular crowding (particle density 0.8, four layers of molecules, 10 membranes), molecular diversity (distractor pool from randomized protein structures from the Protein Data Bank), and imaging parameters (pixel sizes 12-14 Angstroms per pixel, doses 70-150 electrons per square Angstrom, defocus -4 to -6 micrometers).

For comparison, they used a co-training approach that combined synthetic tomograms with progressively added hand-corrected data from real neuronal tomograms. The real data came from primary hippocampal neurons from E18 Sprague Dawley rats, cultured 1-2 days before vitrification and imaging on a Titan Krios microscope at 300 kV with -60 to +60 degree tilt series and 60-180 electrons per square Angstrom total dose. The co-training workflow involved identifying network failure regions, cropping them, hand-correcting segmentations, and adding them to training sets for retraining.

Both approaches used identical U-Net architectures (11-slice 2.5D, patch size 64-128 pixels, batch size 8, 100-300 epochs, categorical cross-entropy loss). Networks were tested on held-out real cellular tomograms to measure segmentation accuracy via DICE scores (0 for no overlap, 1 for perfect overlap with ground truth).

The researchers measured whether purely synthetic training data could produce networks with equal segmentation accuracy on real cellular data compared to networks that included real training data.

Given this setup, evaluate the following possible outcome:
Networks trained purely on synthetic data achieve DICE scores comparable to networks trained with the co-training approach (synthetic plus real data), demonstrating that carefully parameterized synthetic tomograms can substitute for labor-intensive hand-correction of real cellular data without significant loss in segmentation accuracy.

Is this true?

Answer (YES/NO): NO